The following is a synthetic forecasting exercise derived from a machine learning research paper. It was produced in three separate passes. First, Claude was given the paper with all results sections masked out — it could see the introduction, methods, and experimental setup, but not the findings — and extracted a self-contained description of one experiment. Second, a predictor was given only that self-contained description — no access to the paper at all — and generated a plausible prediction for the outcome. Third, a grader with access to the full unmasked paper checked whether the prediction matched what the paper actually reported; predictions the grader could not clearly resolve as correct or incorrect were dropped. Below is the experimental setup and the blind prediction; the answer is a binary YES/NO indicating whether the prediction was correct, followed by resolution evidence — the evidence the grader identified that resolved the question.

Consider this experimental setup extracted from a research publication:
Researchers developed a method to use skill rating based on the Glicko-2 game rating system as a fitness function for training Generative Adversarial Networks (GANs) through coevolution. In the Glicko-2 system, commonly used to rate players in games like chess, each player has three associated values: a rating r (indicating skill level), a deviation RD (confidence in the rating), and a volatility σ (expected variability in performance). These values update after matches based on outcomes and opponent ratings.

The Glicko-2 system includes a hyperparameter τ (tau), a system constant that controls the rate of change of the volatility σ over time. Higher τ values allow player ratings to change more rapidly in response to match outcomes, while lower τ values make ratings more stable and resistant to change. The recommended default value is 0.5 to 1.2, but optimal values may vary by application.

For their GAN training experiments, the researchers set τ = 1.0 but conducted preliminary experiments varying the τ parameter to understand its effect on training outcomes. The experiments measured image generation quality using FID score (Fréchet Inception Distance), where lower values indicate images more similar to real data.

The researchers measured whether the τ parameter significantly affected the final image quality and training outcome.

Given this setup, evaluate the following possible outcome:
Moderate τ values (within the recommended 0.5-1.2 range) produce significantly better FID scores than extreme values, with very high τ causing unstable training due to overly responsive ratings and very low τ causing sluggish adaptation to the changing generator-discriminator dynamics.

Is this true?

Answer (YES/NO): NO